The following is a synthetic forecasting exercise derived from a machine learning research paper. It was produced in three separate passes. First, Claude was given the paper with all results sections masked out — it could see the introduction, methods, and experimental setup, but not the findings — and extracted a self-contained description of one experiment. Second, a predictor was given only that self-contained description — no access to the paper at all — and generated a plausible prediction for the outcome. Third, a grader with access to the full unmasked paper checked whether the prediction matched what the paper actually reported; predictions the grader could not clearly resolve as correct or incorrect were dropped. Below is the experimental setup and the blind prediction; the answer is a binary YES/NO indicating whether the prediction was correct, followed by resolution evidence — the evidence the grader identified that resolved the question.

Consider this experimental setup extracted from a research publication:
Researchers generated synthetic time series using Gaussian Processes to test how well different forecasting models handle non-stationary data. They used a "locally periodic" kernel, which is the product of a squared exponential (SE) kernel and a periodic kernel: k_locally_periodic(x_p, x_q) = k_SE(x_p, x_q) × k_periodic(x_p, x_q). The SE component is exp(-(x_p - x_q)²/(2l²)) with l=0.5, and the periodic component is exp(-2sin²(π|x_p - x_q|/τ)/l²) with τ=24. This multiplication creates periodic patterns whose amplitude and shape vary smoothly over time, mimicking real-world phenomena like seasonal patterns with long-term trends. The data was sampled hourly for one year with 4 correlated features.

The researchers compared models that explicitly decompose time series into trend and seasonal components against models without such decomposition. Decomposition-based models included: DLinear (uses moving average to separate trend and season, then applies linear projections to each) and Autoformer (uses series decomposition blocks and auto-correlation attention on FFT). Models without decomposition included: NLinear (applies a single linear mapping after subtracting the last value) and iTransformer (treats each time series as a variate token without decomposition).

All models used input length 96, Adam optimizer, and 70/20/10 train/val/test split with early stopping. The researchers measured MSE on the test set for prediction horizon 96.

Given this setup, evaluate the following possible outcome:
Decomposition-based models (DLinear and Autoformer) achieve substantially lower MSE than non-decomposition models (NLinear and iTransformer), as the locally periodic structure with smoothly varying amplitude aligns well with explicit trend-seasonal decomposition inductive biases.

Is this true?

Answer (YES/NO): YES